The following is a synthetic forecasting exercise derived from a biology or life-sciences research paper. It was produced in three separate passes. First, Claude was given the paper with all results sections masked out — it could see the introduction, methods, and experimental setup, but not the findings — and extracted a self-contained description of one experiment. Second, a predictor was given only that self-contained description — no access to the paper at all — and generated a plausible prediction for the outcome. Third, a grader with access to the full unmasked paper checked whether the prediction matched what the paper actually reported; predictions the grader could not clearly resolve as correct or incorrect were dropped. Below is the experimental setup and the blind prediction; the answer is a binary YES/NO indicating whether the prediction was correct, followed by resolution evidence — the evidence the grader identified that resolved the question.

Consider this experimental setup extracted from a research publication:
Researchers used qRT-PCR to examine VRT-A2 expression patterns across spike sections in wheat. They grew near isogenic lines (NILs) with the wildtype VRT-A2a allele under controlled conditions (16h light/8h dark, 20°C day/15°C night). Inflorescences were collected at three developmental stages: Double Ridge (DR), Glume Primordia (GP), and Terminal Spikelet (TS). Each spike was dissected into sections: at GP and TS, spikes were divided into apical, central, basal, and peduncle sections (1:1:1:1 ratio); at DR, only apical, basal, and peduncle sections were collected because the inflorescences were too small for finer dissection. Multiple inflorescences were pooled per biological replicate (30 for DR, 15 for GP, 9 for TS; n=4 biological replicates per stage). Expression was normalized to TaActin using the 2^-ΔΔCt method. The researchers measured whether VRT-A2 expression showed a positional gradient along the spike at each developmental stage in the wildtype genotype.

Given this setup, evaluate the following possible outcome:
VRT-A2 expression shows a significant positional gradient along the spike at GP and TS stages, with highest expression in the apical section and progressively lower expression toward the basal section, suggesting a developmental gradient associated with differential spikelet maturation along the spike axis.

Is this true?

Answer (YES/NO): NO